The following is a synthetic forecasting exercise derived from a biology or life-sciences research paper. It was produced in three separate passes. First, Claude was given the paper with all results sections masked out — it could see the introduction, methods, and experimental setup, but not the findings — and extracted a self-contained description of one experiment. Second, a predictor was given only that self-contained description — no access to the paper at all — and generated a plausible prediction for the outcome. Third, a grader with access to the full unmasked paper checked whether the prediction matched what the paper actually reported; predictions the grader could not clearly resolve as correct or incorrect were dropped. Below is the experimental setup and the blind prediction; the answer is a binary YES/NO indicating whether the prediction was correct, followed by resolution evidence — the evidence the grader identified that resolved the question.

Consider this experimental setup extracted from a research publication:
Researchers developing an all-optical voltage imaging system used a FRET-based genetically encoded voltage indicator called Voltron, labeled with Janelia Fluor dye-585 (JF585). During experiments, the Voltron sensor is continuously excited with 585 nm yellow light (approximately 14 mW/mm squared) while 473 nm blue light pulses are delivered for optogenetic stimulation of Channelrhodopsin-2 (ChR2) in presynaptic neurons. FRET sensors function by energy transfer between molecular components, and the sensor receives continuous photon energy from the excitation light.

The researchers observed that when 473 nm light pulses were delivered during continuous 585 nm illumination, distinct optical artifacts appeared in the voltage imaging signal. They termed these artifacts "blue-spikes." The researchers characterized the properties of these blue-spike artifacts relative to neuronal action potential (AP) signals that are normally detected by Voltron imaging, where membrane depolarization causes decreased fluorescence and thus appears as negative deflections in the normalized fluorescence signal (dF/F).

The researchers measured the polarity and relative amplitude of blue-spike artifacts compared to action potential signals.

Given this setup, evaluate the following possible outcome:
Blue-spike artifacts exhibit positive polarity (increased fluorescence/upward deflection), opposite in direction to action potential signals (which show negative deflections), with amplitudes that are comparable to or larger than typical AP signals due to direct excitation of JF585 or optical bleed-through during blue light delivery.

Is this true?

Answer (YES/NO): YES